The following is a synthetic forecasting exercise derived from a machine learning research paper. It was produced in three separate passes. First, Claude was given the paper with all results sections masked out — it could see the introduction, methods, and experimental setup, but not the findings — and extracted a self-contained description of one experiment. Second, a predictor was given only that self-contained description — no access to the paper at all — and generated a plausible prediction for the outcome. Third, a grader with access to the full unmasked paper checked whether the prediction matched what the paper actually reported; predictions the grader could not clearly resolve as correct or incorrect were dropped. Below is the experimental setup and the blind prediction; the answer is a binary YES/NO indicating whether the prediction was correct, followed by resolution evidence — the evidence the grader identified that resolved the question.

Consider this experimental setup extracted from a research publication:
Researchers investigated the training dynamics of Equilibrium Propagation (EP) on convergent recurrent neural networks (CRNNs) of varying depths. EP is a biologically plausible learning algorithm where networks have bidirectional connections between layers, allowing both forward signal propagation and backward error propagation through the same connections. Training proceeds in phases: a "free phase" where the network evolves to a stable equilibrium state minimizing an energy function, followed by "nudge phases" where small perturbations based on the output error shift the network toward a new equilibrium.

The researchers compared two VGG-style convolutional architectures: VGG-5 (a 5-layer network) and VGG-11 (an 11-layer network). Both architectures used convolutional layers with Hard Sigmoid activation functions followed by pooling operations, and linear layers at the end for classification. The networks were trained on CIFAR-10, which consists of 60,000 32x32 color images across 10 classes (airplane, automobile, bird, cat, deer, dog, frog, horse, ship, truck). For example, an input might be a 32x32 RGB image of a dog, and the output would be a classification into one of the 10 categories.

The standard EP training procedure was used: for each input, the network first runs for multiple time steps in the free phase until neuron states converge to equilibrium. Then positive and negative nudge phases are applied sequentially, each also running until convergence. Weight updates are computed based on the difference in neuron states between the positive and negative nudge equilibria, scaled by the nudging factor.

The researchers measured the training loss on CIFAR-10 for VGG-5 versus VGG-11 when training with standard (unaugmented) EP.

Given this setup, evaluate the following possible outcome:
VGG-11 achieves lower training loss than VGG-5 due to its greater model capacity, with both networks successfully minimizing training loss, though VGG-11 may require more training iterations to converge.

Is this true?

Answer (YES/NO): NO